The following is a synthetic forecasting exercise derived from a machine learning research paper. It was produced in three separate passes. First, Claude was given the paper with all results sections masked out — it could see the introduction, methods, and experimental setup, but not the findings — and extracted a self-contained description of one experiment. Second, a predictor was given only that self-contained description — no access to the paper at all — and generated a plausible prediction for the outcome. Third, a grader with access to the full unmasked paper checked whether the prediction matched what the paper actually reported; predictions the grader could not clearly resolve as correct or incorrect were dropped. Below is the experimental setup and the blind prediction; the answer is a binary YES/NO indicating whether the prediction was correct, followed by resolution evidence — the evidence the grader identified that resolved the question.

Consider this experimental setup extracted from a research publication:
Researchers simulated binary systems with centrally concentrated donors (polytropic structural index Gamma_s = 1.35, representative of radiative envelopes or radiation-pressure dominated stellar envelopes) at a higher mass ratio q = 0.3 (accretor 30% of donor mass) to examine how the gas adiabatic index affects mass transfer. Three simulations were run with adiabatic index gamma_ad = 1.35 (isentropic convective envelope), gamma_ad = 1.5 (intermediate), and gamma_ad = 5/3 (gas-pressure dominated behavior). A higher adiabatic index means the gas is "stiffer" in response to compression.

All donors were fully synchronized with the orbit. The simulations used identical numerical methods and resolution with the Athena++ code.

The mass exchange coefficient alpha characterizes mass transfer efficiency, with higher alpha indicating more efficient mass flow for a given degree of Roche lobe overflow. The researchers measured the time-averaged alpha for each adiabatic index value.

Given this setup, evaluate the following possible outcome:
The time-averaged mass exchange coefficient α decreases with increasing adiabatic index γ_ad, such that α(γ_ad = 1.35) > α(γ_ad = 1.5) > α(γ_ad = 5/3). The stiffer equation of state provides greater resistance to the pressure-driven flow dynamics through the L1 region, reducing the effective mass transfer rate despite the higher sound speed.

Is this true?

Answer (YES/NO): NO